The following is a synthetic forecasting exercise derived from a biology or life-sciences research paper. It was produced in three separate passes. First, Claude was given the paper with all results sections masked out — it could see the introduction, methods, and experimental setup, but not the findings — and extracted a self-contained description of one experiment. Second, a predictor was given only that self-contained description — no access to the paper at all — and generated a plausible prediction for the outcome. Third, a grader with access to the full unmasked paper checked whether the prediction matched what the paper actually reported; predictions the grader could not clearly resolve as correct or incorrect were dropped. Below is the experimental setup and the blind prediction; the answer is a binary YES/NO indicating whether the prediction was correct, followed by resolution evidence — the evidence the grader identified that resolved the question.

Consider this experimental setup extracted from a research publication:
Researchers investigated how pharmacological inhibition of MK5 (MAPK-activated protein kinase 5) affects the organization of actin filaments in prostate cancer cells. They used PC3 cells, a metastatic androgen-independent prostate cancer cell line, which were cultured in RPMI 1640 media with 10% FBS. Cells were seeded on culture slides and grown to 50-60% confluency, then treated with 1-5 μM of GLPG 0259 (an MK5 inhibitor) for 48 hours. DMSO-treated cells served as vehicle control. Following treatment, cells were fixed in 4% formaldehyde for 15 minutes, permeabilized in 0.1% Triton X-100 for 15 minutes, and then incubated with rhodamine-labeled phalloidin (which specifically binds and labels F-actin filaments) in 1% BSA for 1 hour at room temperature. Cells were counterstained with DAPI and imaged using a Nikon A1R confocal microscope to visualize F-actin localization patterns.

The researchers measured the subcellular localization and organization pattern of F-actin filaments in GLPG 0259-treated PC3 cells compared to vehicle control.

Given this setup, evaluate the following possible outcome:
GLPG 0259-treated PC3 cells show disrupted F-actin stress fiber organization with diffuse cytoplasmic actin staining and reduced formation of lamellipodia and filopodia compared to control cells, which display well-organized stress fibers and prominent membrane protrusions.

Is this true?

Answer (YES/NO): NO